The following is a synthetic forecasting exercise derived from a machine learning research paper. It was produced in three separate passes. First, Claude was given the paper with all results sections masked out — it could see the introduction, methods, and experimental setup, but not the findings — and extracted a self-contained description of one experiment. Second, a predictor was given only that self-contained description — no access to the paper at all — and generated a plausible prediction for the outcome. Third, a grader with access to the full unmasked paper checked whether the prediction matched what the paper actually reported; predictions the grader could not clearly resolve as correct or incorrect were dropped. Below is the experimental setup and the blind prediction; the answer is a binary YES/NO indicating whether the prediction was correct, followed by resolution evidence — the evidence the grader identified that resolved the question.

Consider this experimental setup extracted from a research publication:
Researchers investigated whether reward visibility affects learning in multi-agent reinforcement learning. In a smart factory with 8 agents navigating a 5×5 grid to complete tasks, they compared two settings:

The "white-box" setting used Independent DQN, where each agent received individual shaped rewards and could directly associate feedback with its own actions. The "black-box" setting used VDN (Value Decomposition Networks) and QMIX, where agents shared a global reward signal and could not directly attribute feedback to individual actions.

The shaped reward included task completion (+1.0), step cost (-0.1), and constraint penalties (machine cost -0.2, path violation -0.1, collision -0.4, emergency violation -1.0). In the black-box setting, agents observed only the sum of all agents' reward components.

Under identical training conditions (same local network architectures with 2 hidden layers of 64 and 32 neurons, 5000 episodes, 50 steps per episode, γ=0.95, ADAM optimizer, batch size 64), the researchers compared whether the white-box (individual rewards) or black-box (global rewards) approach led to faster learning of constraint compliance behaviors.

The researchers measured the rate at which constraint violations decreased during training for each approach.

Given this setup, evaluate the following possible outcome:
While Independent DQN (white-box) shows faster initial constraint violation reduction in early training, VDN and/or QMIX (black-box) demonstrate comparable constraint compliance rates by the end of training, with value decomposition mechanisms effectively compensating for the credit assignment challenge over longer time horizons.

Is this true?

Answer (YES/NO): NO